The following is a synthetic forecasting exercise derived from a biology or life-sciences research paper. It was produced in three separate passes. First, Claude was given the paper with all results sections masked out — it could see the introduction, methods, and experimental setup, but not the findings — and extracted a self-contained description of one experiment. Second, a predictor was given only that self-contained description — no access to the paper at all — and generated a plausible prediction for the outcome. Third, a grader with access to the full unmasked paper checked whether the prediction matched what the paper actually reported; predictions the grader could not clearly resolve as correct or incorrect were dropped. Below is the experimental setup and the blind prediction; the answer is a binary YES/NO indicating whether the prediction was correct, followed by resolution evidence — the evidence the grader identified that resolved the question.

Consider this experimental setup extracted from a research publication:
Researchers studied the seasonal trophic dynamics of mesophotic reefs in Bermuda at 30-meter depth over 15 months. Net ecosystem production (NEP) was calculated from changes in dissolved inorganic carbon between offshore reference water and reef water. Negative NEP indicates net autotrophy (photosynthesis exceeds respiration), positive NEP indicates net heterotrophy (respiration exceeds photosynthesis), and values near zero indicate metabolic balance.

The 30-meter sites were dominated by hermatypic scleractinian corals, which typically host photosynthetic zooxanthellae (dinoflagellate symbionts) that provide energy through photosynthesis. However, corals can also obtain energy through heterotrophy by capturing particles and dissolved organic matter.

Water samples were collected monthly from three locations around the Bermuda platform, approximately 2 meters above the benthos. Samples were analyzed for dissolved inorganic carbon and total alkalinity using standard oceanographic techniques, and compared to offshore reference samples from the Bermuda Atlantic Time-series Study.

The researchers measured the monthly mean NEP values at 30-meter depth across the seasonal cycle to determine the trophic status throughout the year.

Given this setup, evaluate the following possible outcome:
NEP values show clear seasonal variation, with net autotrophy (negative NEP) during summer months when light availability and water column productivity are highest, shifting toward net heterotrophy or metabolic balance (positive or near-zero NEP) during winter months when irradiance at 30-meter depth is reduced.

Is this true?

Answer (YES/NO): YES